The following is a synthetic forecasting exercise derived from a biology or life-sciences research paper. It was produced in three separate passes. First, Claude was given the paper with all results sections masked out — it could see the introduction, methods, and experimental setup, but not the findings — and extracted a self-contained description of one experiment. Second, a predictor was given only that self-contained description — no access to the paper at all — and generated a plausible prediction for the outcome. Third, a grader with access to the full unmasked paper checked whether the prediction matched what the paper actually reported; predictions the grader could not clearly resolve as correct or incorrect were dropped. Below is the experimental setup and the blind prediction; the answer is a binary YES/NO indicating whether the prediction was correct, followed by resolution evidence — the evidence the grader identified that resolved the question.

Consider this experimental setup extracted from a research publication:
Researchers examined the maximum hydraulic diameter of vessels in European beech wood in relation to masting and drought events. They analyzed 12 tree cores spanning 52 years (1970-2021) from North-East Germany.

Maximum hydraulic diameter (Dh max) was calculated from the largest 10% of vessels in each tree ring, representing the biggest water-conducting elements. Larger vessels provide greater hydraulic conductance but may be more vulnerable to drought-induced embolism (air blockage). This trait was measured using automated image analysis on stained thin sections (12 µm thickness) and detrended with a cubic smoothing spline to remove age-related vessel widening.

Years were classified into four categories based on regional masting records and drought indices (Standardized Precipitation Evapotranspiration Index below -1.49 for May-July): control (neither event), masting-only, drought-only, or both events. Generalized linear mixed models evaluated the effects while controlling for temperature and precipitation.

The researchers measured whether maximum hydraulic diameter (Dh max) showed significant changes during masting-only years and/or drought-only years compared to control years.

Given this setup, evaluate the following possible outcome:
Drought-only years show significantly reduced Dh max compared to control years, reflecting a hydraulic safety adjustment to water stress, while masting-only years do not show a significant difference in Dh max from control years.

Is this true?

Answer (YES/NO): NO